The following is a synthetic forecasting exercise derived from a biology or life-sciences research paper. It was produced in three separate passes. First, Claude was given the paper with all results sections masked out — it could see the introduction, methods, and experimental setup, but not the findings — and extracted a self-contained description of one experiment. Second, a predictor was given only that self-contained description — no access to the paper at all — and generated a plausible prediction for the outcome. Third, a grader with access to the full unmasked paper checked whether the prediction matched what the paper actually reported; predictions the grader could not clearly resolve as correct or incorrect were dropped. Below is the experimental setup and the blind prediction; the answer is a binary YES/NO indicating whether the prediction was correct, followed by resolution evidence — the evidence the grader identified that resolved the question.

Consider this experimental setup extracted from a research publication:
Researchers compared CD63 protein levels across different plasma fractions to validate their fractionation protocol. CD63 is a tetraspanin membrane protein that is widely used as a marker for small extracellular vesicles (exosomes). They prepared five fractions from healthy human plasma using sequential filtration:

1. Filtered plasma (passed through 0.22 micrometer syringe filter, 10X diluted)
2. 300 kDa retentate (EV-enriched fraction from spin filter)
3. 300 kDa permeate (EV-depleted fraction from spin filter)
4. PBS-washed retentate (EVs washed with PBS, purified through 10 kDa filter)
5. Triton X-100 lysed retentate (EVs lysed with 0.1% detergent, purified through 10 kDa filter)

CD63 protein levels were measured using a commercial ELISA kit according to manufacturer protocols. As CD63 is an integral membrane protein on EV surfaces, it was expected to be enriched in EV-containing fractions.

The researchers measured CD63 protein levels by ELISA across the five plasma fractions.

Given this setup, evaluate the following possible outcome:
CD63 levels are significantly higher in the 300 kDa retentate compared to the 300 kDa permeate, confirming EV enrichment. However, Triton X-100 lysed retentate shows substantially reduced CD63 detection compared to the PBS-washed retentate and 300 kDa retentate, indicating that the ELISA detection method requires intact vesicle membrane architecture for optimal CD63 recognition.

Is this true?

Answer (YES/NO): NO